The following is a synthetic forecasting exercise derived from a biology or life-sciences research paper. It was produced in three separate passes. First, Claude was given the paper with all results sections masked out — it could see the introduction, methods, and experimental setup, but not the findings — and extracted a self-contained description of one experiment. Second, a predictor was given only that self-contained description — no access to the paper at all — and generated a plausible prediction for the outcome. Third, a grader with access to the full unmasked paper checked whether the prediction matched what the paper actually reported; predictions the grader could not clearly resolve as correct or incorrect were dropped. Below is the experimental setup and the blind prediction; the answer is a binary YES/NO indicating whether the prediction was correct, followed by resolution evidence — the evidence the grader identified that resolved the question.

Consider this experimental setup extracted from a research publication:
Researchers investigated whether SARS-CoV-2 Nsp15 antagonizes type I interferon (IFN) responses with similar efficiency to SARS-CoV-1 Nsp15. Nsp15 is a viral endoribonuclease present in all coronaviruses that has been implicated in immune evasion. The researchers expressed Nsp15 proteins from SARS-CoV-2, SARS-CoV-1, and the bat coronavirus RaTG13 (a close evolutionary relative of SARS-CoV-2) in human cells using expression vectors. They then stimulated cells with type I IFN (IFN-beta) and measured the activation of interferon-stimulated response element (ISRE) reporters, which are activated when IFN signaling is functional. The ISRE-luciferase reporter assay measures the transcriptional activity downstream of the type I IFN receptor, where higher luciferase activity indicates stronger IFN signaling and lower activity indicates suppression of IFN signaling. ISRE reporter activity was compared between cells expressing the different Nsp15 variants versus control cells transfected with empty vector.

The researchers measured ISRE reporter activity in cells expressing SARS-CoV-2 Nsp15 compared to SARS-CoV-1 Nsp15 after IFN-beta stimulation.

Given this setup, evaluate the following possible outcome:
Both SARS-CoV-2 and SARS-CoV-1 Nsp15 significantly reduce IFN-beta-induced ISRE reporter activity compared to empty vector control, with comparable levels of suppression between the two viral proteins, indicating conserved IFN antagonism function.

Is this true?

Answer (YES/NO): NO